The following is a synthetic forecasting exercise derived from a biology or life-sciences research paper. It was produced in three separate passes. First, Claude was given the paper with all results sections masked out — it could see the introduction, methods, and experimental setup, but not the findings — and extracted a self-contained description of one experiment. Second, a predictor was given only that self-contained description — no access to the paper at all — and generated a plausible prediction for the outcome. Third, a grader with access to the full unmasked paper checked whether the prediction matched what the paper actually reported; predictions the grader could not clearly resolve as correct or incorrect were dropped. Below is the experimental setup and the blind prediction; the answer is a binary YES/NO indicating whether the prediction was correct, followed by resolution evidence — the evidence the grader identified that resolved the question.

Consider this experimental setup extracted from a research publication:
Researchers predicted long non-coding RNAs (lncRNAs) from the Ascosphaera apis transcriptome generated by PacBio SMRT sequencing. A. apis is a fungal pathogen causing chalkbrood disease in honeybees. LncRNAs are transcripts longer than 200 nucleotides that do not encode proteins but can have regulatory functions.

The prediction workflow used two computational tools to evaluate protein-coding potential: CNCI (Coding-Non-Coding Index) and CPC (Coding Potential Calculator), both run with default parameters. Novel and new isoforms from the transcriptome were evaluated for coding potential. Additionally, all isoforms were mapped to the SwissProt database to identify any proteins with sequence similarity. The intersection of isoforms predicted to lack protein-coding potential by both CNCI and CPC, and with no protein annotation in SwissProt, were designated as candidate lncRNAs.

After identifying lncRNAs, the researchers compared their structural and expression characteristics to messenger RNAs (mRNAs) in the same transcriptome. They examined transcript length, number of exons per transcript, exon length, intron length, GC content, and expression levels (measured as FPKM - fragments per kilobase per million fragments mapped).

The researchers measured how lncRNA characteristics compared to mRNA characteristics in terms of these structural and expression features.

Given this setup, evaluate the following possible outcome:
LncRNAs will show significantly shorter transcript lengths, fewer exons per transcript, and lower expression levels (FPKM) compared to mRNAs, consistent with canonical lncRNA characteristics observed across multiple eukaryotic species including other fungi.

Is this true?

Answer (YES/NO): YES